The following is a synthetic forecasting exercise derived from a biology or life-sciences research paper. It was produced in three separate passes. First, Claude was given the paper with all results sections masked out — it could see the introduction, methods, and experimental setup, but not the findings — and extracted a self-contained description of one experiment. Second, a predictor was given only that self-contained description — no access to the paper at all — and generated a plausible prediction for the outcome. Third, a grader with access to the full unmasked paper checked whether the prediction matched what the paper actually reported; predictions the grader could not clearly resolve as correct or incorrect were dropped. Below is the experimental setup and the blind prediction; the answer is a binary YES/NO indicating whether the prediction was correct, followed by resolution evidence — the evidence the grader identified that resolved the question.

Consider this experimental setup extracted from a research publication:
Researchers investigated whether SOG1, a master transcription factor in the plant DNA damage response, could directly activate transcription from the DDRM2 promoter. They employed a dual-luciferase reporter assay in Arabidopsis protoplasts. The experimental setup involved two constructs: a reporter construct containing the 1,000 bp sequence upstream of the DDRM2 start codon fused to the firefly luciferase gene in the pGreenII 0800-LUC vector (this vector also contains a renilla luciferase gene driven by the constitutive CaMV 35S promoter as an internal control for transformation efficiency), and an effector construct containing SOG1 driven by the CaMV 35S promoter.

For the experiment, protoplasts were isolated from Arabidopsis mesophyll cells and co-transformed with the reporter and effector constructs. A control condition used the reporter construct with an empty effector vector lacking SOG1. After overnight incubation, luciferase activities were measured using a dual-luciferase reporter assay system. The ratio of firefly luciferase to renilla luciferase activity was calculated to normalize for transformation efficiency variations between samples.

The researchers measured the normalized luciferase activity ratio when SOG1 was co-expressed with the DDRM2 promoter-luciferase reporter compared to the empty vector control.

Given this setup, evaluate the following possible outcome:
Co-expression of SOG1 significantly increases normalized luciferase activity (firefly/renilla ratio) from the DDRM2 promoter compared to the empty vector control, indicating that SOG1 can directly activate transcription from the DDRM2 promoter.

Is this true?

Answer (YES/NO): YES